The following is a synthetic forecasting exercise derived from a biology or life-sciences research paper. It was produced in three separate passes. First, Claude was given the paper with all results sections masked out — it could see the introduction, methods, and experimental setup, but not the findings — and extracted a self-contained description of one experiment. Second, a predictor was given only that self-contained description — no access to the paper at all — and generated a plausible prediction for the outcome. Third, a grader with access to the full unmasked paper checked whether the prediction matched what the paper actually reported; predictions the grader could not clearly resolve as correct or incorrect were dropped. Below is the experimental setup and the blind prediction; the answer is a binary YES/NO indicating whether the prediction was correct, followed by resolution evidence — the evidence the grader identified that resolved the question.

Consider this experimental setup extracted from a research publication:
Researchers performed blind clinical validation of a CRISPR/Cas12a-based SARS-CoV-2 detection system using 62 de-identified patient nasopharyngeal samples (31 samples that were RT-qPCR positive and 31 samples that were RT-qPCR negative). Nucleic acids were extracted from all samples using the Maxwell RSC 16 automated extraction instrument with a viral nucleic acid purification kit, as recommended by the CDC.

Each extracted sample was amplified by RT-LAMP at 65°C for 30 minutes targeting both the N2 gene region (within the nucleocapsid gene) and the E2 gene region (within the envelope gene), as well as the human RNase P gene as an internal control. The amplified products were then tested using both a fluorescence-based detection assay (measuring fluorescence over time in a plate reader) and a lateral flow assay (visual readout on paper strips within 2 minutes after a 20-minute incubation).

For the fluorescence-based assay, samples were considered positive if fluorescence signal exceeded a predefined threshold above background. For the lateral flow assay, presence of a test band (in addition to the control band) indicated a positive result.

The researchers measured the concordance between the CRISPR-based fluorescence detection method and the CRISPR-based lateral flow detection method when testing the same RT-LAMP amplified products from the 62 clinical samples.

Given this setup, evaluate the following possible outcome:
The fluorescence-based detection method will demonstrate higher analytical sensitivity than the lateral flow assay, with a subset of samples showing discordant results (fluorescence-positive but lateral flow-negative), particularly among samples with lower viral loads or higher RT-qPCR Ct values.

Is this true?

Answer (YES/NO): NO